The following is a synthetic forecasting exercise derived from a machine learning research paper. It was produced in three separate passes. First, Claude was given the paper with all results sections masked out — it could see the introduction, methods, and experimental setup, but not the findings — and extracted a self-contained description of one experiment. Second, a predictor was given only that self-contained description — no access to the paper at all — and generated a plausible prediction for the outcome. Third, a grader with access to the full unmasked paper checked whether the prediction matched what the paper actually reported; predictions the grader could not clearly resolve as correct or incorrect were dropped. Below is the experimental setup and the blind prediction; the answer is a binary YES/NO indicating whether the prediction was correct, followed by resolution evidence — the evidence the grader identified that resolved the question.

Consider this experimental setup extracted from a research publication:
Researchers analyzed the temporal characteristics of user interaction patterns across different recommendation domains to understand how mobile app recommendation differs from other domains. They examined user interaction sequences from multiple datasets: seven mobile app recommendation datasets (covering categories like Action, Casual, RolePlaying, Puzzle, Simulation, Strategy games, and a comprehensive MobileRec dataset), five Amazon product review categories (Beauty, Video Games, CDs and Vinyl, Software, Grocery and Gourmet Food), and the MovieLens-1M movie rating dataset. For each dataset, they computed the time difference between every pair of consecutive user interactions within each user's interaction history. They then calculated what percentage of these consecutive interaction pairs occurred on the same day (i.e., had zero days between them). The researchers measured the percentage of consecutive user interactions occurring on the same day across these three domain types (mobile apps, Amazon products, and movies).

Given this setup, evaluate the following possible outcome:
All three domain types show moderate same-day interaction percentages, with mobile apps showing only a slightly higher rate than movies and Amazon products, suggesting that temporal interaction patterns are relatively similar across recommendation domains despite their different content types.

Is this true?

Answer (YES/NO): NO